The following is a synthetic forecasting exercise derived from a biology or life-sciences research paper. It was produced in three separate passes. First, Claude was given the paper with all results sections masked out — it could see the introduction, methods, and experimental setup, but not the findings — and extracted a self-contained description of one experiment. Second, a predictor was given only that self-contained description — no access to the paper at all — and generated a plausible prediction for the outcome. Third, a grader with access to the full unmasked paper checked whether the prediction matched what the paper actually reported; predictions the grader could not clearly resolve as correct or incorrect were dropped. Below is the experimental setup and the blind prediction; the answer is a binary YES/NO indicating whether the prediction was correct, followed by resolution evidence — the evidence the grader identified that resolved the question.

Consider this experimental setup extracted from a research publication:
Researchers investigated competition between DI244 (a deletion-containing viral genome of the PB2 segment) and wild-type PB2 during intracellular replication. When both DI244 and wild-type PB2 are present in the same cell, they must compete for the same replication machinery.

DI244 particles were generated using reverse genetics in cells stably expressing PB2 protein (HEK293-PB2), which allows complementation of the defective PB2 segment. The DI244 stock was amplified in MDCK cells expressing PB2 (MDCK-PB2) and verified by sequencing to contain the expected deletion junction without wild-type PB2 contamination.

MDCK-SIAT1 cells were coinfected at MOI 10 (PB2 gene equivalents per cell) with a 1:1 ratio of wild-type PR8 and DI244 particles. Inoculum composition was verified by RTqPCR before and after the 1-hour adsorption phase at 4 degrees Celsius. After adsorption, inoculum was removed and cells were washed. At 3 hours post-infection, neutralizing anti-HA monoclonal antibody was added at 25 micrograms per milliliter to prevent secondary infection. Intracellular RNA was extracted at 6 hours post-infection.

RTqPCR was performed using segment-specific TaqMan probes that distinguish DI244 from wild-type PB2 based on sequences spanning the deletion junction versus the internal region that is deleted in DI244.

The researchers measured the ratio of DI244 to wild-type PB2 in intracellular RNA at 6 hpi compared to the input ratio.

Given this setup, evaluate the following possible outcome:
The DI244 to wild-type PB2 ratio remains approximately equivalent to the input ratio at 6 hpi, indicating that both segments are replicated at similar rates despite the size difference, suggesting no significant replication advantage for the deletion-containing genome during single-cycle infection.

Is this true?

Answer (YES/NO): NO